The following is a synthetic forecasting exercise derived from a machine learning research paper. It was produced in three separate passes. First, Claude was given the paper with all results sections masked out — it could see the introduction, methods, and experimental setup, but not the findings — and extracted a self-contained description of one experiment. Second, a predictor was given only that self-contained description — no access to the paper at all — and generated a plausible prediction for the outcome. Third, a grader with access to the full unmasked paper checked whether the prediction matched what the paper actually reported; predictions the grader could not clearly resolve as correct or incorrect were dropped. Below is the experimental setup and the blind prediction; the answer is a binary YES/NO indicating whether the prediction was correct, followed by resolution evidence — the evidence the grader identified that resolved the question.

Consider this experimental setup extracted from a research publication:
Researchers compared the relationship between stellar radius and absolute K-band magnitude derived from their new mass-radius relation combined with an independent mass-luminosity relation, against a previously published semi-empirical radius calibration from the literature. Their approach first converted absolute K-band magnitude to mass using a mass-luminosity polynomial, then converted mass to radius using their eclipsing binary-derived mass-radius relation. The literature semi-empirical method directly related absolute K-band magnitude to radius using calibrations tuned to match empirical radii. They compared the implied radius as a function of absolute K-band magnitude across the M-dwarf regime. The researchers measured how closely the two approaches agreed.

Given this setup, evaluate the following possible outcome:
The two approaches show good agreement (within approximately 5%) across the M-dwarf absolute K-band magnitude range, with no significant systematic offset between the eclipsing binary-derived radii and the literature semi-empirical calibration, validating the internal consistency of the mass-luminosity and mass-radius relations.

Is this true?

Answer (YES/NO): YES